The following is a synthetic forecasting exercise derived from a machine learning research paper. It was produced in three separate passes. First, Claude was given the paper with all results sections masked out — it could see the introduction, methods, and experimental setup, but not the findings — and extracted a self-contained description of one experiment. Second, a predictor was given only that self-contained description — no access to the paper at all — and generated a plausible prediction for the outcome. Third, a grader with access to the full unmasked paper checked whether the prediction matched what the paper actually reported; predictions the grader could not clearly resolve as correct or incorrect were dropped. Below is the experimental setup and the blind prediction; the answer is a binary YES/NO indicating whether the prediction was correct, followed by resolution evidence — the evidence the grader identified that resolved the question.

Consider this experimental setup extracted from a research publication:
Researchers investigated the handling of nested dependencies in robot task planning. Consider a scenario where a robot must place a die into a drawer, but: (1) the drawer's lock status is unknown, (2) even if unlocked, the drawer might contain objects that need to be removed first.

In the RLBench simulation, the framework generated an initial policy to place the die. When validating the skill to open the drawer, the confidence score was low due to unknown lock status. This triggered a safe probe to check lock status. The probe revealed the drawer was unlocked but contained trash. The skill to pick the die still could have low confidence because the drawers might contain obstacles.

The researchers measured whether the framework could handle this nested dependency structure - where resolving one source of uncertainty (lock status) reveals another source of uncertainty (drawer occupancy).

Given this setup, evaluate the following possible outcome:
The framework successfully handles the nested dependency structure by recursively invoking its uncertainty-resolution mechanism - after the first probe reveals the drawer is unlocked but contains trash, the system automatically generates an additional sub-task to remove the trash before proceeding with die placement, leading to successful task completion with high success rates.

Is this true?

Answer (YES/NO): NO